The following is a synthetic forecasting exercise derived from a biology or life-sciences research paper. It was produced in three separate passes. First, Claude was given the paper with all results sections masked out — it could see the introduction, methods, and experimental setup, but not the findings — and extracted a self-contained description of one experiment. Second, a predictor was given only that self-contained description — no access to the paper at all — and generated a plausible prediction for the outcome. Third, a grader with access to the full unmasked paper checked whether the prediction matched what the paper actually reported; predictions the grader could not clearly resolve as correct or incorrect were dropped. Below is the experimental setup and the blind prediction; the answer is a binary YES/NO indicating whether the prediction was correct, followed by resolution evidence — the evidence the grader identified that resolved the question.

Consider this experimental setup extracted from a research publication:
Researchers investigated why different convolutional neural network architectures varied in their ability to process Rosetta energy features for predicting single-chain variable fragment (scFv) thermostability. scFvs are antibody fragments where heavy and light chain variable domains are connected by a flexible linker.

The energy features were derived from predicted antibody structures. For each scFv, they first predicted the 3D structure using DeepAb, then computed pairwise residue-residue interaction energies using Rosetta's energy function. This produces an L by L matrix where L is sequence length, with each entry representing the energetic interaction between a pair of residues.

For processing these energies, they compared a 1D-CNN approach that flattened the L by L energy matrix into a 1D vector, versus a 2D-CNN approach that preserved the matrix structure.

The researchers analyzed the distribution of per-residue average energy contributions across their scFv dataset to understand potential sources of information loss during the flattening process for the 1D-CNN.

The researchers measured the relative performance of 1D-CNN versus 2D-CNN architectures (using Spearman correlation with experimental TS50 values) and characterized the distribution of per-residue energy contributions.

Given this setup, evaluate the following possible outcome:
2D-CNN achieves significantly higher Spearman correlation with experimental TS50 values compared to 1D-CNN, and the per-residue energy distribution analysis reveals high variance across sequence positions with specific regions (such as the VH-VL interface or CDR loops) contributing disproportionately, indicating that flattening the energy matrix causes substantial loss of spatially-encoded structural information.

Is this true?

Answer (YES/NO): NO